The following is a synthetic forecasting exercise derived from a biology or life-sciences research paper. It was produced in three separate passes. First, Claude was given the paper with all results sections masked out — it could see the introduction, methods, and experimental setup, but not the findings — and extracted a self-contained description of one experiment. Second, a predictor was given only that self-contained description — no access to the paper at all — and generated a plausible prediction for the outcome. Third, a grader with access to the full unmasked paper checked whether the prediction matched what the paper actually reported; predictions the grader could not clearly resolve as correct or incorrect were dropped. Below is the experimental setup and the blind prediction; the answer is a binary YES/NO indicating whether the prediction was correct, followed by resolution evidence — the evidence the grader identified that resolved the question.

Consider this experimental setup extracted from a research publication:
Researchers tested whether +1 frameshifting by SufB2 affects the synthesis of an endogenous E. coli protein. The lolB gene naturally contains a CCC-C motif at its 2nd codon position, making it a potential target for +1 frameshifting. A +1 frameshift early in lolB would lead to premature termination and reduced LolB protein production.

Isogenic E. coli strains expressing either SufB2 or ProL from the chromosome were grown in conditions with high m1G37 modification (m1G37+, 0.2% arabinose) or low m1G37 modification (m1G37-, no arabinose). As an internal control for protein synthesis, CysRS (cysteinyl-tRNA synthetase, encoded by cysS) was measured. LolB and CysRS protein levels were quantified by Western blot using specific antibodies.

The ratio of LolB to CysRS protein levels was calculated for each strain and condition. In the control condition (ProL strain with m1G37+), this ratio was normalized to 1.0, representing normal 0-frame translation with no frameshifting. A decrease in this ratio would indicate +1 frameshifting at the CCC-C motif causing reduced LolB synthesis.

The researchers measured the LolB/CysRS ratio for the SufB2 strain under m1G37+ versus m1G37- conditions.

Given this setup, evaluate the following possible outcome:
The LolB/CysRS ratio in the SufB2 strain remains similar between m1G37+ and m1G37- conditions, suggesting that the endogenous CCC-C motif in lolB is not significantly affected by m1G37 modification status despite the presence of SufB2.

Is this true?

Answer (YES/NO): NO